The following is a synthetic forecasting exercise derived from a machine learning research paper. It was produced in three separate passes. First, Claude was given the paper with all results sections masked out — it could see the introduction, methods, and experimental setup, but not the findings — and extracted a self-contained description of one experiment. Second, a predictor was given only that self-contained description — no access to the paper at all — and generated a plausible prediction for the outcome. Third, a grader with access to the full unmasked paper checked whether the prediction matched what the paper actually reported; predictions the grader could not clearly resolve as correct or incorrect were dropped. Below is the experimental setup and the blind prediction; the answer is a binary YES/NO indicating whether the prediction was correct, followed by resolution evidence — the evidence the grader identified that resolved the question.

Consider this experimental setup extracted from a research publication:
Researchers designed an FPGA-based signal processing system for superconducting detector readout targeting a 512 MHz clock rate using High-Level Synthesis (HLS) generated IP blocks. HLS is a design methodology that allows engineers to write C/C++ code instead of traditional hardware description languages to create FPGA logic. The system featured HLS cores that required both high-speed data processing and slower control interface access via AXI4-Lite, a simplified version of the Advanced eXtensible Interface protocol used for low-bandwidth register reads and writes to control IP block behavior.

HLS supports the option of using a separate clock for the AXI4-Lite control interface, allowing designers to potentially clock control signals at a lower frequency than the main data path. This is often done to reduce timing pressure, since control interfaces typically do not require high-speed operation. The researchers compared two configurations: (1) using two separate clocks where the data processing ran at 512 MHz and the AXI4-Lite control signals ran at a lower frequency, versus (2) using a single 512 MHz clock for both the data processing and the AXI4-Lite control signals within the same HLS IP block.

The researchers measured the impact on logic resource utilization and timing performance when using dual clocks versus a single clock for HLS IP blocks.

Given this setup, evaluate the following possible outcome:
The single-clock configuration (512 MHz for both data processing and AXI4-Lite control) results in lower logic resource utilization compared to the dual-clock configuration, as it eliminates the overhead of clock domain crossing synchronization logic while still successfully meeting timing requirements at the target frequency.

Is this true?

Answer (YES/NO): YES